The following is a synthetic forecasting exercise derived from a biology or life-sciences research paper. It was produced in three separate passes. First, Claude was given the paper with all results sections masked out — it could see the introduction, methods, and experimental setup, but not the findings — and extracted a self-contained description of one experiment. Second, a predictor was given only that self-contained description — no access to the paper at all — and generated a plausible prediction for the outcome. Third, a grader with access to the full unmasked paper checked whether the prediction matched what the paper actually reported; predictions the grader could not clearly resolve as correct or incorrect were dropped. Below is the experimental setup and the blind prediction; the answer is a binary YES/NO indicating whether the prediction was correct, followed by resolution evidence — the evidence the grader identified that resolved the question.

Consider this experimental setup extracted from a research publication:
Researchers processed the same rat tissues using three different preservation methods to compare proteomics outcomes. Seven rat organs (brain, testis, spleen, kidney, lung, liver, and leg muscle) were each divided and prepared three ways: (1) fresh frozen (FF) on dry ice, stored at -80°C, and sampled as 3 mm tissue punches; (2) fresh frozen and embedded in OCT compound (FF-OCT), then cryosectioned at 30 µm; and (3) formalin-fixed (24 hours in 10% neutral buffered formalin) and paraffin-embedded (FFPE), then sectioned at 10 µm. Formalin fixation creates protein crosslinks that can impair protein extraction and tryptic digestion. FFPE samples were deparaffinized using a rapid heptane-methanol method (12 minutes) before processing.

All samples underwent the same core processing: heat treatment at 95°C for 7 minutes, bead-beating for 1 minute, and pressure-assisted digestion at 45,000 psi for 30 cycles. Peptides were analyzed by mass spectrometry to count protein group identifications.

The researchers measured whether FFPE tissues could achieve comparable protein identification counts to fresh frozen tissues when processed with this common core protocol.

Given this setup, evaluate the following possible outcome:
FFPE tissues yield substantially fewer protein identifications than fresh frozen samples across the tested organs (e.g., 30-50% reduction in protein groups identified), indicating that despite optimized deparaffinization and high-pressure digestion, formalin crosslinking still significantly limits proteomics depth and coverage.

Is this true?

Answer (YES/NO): NO